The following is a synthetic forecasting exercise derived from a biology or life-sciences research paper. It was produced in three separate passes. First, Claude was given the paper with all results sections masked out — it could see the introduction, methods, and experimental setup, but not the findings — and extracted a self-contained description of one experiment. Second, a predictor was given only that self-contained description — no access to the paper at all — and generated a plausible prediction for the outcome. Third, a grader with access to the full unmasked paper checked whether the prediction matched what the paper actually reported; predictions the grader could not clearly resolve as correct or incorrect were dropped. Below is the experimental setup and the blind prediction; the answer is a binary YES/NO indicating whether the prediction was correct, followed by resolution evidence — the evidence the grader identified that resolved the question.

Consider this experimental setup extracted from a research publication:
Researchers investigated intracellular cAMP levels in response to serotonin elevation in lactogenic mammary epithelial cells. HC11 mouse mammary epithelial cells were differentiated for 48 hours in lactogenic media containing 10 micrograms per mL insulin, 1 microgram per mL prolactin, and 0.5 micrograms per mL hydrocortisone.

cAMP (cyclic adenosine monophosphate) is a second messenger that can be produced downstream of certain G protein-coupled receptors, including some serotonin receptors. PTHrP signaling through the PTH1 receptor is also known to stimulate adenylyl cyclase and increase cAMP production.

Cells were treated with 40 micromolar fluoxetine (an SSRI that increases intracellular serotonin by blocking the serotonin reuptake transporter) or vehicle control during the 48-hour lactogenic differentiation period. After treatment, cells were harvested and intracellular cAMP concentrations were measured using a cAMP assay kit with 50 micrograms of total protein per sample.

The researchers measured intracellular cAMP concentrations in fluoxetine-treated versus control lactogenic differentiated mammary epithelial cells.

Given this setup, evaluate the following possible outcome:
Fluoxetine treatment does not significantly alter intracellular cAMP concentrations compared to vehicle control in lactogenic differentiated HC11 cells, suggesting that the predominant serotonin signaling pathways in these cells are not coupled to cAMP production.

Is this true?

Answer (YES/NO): NO